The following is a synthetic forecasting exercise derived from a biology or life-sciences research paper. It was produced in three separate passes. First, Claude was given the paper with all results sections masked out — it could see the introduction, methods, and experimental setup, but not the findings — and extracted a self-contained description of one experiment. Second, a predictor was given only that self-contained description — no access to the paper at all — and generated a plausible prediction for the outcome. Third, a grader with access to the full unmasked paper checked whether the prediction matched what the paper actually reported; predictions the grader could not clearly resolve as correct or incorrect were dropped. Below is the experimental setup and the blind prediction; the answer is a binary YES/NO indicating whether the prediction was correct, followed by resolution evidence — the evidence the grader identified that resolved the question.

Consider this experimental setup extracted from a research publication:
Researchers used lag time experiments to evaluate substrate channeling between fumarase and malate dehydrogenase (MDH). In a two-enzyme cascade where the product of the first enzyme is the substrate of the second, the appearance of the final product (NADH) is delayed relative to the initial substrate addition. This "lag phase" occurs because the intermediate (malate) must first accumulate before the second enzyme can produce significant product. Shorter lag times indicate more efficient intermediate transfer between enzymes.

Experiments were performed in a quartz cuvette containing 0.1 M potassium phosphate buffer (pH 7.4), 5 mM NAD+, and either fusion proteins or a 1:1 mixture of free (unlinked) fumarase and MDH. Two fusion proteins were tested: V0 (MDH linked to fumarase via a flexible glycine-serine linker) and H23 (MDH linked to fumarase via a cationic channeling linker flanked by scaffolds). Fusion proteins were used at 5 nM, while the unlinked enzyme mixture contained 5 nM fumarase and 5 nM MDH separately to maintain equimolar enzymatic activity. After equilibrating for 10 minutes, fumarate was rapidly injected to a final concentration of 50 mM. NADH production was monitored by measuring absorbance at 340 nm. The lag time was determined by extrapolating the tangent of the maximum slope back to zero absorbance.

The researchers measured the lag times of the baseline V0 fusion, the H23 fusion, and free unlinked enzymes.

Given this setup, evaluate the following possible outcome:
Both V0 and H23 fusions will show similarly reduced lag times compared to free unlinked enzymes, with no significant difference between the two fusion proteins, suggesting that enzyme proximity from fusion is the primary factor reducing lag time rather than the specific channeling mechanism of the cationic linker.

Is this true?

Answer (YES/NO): NO